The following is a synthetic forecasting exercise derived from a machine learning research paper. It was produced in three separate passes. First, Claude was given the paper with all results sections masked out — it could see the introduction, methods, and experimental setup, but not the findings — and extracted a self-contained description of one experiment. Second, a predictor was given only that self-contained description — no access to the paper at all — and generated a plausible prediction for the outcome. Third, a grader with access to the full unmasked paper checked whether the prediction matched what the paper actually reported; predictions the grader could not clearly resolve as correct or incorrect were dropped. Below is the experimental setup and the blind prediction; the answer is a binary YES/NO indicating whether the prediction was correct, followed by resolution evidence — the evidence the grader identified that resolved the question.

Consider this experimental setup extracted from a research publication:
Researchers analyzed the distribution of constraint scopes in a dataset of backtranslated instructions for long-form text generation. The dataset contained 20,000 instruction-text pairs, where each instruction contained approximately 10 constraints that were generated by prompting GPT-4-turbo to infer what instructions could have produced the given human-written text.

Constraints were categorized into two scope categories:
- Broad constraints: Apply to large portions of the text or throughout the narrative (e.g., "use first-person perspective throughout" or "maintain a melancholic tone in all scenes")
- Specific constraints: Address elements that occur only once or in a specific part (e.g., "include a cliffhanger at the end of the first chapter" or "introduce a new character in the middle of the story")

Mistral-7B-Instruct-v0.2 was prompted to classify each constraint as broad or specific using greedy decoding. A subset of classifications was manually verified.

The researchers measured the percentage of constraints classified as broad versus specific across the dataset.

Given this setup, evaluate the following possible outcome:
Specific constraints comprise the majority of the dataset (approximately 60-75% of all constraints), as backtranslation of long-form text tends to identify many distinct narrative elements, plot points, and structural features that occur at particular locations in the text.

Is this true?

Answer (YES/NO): NO